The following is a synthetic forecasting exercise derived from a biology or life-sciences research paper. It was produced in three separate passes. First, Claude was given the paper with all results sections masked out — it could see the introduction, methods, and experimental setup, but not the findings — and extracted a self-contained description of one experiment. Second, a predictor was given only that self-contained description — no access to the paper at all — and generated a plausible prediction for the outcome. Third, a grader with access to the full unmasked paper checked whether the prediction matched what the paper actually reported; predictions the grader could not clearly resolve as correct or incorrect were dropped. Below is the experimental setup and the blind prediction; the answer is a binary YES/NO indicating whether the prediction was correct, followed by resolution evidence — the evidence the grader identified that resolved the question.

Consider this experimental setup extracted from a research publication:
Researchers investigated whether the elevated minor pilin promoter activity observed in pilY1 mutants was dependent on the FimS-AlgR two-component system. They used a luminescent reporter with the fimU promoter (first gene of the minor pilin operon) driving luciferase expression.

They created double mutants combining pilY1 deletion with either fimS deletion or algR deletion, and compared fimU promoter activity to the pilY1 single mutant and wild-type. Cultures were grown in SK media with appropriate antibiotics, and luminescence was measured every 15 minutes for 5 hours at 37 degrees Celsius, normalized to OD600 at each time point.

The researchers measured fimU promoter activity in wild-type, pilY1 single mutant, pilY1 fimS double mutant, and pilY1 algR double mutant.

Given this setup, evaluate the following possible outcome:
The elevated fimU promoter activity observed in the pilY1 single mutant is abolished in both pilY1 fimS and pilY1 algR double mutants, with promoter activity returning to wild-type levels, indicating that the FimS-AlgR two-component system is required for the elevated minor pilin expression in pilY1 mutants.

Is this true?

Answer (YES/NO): NO